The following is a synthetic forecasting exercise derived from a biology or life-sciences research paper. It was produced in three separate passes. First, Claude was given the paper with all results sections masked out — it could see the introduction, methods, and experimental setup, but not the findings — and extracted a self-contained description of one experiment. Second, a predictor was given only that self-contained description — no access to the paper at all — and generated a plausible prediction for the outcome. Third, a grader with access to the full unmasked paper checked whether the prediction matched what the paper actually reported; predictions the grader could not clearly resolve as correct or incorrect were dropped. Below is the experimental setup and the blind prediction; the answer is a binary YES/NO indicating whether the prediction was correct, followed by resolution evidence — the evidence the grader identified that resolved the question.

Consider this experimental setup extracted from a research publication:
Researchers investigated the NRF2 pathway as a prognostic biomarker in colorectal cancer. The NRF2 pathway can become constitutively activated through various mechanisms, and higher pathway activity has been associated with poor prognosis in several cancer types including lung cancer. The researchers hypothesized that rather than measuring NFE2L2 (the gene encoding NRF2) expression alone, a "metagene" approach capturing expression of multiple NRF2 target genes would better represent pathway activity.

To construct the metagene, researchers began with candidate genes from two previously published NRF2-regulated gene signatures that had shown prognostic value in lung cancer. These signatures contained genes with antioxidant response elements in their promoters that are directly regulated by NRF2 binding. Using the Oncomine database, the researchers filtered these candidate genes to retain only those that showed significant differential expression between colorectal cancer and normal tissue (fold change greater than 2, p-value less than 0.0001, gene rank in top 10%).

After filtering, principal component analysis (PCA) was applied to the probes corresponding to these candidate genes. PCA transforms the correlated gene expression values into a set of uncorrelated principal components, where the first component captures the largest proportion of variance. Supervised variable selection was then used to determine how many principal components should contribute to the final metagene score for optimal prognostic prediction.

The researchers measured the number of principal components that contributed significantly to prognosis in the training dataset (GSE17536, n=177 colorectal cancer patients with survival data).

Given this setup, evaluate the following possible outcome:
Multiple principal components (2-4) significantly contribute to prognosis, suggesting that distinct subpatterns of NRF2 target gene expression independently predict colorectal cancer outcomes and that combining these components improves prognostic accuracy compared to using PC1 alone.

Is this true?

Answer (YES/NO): NO